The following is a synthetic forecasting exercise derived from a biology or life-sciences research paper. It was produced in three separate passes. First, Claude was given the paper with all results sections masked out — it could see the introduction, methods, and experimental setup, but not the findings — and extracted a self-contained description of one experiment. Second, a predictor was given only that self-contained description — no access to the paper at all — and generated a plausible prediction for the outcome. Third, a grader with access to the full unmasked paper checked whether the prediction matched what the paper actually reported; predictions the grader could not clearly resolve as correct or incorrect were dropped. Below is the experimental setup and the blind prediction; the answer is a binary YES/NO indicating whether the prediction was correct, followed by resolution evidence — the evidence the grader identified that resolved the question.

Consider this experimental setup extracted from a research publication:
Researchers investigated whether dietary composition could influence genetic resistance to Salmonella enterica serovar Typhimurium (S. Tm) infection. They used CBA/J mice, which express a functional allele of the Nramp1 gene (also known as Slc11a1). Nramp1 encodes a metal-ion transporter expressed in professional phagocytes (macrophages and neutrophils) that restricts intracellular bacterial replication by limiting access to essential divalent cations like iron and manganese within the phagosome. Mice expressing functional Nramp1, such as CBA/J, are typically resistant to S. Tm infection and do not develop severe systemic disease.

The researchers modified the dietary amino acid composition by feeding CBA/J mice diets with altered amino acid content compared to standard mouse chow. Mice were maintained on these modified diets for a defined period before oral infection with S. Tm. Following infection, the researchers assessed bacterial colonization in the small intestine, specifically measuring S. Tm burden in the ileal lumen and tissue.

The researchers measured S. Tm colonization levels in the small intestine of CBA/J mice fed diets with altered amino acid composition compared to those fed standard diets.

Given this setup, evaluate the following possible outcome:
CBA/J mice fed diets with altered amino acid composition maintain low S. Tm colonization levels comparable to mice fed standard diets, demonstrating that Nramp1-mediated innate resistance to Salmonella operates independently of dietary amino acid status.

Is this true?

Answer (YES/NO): NO